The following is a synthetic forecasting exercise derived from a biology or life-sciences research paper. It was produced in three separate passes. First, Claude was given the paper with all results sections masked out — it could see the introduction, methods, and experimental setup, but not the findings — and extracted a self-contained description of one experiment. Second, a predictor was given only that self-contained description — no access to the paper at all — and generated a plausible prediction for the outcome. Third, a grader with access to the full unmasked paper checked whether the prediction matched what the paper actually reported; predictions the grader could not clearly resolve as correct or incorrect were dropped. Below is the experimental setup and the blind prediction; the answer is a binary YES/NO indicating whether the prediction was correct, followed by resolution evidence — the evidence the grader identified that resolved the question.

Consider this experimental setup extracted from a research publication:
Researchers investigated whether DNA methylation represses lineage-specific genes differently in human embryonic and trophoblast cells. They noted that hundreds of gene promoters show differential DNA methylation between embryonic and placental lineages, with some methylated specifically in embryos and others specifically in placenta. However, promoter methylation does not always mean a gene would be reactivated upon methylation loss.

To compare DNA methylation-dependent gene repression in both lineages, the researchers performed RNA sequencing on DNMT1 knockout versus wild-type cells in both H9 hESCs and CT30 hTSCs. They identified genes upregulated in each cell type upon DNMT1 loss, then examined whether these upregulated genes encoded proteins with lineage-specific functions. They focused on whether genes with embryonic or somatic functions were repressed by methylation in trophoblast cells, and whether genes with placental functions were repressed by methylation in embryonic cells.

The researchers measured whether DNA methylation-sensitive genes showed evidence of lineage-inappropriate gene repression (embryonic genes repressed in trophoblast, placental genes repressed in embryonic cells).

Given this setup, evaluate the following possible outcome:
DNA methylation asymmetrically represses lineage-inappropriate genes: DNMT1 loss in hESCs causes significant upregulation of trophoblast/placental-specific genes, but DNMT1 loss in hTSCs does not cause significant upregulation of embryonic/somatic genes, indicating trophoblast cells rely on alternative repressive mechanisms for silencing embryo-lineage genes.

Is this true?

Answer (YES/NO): NO